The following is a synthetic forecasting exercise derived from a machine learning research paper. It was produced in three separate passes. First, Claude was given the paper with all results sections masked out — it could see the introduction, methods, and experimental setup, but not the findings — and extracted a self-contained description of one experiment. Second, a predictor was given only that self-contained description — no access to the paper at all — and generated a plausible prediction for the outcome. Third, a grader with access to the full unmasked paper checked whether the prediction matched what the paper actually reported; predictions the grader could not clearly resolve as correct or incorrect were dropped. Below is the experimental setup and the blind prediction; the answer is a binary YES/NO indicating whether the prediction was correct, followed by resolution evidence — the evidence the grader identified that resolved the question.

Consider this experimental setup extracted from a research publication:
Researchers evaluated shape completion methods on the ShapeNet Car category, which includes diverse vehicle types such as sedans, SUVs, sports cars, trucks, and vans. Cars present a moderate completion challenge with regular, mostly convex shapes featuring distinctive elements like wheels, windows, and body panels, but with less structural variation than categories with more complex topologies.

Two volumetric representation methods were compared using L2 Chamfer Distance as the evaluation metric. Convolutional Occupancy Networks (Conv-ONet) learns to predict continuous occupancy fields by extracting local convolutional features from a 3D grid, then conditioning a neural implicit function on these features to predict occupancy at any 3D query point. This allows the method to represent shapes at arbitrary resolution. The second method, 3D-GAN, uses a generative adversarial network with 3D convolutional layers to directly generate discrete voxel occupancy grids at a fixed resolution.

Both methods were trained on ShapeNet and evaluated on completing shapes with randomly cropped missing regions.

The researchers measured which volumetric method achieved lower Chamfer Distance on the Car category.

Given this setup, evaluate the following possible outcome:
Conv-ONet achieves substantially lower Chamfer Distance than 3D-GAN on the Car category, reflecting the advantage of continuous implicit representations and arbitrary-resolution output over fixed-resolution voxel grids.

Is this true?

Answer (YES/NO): NO